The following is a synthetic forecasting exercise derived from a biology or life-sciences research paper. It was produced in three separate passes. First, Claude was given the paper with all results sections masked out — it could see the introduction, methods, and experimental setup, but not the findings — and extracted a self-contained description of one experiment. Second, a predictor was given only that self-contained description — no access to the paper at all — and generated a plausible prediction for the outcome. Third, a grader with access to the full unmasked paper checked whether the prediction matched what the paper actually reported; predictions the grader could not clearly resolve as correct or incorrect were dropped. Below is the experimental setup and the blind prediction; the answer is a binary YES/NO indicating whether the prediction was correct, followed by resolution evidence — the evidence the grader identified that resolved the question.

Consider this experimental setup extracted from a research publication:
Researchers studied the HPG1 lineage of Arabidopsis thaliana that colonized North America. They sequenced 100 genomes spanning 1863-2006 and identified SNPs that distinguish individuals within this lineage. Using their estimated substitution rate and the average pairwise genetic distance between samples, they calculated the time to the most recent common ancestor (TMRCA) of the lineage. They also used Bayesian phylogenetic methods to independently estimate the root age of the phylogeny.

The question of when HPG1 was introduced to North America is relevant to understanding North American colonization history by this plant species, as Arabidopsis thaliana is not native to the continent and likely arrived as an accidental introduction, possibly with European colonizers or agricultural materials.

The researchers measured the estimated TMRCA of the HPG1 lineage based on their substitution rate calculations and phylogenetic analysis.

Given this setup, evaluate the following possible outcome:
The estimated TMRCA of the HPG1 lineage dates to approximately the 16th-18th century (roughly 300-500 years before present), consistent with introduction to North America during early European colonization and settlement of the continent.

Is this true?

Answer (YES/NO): YES